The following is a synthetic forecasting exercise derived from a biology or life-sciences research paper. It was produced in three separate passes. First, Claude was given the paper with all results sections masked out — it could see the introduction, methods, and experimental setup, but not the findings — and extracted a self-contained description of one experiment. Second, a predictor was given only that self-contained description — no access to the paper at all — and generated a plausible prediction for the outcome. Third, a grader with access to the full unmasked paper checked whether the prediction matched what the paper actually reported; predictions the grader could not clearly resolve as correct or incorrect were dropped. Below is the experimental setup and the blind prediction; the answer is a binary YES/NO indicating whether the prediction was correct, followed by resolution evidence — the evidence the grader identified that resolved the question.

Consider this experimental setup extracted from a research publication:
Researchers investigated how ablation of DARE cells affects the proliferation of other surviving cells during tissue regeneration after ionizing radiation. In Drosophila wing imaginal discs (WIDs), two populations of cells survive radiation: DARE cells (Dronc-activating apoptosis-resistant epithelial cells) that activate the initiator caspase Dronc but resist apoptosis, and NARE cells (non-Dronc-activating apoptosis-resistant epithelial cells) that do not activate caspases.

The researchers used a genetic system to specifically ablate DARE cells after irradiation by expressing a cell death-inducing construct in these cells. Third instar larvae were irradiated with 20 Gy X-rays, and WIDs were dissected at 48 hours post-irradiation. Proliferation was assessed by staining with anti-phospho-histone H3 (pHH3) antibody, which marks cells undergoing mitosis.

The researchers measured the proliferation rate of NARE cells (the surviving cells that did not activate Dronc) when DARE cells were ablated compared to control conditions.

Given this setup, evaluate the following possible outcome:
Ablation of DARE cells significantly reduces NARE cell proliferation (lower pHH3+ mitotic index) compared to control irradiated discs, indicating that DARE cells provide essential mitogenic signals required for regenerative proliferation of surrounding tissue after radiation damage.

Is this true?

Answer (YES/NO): YES